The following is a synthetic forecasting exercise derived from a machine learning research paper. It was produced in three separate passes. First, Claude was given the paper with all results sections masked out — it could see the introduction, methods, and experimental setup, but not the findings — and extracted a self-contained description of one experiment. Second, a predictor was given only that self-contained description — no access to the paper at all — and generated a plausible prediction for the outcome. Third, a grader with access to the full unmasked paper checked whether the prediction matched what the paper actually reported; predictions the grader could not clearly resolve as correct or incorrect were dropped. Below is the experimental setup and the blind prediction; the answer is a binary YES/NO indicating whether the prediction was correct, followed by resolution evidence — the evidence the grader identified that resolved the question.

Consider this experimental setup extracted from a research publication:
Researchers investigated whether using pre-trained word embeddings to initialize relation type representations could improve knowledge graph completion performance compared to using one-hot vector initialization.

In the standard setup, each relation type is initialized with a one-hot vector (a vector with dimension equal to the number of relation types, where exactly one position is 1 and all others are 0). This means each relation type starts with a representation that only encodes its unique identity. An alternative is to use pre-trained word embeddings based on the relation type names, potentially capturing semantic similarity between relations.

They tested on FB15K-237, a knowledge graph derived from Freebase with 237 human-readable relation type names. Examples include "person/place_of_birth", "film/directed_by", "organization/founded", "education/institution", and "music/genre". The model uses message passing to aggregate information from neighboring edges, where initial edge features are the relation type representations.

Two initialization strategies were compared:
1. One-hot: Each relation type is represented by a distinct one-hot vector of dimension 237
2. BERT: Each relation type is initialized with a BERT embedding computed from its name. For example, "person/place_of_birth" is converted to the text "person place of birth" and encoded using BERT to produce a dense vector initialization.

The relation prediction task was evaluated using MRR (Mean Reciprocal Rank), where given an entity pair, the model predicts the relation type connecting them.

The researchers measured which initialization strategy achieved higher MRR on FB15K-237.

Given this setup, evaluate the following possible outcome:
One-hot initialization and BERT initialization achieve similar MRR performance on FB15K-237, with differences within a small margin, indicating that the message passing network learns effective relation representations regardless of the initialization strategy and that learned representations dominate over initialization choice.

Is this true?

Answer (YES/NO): NO